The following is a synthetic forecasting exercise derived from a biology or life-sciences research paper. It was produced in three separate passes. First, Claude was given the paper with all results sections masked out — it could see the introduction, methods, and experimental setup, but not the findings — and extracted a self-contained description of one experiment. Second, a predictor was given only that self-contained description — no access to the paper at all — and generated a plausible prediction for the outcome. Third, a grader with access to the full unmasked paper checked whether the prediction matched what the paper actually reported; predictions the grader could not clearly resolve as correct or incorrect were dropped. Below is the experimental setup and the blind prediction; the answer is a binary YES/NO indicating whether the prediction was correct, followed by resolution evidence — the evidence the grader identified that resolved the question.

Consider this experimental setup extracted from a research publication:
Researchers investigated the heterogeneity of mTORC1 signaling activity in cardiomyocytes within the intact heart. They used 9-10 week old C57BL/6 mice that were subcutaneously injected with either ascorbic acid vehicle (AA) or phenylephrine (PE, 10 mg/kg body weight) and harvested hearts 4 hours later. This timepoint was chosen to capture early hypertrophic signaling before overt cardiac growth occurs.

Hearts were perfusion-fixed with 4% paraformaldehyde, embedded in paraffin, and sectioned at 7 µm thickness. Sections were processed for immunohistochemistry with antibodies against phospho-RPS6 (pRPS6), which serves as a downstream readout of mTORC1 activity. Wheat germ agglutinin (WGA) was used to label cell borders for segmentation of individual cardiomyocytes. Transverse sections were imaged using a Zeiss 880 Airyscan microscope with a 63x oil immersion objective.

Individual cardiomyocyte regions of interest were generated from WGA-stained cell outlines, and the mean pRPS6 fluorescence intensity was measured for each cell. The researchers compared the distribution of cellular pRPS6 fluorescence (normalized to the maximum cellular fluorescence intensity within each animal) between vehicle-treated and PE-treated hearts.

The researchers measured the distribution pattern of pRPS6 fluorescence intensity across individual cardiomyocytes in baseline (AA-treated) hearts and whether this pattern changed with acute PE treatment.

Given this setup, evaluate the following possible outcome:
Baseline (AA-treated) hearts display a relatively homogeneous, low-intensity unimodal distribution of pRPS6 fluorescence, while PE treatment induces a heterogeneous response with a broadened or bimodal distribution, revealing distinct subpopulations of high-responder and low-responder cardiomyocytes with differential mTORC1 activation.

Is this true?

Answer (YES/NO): NO